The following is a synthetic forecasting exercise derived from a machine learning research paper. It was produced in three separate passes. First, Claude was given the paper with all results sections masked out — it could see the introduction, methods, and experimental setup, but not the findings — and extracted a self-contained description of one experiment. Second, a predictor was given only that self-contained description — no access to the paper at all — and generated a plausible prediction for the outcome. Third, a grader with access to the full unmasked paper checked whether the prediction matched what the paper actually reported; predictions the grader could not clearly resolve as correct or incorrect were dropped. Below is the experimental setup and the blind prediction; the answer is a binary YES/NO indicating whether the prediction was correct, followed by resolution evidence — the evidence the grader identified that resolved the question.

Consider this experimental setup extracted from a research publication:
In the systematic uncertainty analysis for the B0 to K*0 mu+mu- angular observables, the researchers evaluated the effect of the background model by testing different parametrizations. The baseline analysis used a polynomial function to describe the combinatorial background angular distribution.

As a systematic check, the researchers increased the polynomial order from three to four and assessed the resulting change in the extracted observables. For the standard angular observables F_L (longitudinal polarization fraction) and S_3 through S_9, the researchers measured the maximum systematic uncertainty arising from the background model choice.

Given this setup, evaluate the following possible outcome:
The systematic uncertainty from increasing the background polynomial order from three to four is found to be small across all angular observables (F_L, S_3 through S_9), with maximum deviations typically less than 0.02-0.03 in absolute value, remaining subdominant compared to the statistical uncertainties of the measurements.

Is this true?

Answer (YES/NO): YES